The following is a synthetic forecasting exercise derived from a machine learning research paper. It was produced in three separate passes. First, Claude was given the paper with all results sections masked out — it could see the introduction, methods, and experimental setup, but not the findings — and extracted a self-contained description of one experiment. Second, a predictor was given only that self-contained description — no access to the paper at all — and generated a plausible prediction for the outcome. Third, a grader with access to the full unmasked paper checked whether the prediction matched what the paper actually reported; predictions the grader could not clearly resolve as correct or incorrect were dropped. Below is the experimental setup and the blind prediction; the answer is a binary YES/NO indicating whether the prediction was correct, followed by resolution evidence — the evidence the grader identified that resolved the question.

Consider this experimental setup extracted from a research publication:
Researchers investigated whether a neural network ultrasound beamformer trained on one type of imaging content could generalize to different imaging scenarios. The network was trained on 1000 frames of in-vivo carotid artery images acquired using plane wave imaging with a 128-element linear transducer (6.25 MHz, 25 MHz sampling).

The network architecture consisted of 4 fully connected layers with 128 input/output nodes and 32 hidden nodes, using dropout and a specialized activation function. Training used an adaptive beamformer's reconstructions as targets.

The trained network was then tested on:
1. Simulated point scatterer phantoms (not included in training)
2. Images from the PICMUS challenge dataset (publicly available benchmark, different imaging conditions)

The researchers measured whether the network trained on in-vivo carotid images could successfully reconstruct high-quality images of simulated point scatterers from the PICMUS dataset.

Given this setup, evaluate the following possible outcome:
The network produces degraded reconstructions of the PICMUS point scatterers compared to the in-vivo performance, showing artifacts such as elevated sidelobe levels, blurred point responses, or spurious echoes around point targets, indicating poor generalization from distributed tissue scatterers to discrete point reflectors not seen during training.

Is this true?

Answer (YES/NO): NO